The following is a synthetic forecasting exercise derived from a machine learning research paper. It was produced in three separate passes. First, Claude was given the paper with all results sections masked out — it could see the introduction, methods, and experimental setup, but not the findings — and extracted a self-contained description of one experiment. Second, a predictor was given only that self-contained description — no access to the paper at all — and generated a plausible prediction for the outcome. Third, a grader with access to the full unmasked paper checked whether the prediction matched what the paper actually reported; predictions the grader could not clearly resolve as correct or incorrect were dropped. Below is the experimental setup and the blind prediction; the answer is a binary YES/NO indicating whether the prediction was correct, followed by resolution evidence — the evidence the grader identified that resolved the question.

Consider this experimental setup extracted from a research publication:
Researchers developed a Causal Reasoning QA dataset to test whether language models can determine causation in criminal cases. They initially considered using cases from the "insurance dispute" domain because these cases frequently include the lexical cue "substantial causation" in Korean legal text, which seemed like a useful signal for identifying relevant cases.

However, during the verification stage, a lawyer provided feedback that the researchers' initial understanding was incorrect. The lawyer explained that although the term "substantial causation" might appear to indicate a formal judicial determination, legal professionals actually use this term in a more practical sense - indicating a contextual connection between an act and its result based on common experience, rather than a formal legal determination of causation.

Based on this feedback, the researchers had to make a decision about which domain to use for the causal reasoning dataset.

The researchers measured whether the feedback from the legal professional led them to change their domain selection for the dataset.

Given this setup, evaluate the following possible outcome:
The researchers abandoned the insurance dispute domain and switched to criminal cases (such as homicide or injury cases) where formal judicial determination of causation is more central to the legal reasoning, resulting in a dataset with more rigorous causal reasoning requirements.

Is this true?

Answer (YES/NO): YES